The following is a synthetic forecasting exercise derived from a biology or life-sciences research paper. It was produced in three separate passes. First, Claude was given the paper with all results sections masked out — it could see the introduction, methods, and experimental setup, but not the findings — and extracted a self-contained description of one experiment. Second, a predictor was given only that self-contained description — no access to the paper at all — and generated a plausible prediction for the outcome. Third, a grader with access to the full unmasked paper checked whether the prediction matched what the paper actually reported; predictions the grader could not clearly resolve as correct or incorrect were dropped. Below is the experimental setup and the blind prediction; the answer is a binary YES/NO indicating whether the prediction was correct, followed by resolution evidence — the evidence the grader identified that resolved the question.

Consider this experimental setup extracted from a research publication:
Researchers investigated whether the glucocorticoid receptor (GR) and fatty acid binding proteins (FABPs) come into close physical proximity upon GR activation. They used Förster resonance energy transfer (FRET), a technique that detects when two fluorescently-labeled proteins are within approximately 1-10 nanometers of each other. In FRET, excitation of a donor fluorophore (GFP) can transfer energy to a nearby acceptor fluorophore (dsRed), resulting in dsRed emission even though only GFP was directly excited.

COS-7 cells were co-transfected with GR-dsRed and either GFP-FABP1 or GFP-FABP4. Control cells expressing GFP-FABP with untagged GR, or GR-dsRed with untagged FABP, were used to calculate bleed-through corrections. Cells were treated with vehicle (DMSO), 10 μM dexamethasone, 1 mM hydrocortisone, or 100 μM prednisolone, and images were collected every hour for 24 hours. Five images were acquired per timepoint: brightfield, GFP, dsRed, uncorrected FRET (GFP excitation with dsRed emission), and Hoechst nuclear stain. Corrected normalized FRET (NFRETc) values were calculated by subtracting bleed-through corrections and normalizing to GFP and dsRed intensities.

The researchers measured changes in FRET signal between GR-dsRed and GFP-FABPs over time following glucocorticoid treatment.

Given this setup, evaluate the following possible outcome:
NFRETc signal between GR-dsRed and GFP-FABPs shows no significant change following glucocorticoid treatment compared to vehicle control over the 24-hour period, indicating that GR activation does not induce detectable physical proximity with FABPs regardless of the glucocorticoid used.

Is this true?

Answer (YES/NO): NO